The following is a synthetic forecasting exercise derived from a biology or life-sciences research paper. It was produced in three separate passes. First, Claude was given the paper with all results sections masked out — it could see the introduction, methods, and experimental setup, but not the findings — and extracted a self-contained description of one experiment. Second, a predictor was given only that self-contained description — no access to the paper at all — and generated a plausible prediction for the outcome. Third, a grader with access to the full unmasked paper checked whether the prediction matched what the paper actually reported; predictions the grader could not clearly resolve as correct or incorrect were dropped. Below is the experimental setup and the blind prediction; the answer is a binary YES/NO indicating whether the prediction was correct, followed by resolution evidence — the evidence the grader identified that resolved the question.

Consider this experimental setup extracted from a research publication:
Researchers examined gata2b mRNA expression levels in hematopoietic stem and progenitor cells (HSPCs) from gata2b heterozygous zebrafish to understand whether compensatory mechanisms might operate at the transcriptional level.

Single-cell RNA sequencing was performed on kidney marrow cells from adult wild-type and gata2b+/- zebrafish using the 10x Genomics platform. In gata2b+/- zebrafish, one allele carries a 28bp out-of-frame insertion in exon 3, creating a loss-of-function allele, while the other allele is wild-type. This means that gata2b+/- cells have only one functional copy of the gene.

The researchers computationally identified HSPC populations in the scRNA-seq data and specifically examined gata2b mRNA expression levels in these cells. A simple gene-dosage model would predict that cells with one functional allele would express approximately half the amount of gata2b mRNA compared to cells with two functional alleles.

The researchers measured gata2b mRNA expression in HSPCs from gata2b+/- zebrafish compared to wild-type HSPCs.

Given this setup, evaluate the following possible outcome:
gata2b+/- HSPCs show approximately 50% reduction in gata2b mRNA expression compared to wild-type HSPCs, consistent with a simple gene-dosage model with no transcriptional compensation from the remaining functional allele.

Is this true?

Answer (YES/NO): NO